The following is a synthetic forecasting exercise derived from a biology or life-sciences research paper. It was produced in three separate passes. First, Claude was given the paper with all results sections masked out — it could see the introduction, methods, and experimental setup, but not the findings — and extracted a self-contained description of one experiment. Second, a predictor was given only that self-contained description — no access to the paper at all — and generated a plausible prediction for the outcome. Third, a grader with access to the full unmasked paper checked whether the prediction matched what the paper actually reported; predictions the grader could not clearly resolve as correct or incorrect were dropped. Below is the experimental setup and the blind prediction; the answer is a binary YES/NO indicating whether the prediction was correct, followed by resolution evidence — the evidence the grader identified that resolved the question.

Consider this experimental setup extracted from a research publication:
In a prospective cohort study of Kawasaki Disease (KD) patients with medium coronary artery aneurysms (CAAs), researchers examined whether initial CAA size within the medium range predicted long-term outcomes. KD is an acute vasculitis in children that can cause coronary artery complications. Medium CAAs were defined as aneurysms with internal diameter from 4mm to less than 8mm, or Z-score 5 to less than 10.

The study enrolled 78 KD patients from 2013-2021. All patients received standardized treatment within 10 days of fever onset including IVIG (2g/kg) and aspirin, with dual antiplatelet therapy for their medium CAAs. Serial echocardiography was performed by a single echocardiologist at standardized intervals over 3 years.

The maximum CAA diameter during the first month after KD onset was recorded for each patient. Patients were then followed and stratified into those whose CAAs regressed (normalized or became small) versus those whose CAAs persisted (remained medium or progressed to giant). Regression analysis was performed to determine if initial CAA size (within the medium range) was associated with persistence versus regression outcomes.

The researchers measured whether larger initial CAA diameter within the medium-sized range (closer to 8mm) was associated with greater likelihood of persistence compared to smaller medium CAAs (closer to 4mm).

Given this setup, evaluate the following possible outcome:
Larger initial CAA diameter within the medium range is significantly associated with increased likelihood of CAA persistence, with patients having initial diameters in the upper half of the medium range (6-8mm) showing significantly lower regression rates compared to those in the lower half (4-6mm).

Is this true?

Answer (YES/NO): YES